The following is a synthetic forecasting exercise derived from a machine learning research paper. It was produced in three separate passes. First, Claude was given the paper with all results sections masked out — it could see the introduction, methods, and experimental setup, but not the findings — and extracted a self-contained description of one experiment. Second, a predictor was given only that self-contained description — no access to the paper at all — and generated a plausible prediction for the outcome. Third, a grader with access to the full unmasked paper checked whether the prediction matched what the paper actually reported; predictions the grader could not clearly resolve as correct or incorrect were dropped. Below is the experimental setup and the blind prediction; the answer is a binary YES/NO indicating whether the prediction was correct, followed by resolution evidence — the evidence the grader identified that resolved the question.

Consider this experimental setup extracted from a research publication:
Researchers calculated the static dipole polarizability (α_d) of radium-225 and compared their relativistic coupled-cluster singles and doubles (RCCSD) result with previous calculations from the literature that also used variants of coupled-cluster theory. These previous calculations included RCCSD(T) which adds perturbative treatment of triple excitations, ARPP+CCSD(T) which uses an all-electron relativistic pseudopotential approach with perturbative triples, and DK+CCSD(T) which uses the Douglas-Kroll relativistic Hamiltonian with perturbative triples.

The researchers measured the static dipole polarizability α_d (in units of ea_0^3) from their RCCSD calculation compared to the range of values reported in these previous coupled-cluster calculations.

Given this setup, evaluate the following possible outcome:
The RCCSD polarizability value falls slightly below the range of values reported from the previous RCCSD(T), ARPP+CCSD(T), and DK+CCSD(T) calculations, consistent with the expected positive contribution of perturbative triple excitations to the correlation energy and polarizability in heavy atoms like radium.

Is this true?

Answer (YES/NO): YES